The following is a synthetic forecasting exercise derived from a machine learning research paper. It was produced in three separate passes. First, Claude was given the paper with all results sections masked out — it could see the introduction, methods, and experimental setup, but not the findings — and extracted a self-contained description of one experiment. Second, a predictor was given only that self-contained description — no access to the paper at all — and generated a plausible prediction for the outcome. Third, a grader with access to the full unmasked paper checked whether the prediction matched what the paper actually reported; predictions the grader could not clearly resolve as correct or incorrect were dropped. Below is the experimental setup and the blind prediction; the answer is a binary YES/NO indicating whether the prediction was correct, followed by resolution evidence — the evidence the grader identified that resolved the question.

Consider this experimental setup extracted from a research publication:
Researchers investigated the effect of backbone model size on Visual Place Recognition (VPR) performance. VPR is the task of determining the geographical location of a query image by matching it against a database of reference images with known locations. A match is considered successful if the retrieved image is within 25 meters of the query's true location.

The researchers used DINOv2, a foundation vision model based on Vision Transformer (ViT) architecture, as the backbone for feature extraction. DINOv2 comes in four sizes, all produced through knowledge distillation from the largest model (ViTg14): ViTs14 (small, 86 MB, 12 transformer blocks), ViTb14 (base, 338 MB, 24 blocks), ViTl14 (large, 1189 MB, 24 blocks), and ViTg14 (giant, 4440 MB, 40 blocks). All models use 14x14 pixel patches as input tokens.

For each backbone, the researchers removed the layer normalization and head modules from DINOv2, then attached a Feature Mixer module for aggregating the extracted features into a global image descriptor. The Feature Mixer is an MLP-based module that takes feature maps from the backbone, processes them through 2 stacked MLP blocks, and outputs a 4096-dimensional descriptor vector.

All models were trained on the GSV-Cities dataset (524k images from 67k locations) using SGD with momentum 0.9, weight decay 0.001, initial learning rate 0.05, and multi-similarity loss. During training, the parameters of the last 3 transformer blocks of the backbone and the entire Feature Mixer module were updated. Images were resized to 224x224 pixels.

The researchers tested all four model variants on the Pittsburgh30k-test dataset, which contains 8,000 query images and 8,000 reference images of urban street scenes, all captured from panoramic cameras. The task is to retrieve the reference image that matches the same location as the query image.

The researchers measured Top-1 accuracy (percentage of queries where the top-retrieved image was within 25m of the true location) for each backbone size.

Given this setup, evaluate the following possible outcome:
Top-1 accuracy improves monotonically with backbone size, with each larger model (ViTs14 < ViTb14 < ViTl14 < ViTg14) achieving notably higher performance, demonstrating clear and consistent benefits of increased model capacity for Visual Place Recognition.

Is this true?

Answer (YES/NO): NO